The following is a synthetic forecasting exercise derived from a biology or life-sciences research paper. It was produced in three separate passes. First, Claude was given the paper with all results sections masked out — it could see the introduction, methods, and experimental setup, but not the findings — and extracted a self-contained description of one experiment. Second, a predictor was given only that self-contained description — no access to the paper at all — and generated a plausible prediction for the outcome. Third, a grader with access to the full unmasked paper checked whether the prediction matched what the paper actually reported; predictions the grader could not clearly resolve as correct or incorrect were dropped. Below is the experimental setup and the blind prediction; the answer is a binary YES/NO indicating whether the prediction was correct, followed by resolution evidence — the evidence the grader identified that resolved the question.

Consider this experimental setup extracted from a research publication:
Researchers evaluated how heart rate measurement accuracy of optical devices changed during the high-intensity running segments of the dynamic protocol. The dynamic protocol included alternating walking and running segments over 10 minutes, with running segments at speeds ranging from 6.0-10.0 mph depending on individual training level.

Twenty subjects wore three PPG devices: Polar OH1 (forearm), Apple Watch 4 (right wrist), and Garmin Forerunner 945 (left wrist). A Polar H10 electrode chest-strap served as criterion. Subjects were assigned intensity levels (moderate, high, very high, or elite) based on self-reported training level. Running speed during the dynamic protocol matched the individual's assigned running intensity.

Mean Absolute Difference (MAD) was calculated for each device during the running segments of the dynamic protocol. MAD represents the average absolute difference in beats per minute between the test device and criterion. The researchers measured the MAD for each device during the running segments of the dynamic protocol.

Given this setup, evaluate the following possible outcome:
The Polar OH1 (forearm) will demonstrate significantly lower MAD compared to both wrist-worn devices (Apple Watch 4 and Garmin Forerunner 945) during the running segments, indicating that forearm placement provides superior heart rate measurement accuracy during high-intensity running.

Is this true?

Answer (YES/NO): NO